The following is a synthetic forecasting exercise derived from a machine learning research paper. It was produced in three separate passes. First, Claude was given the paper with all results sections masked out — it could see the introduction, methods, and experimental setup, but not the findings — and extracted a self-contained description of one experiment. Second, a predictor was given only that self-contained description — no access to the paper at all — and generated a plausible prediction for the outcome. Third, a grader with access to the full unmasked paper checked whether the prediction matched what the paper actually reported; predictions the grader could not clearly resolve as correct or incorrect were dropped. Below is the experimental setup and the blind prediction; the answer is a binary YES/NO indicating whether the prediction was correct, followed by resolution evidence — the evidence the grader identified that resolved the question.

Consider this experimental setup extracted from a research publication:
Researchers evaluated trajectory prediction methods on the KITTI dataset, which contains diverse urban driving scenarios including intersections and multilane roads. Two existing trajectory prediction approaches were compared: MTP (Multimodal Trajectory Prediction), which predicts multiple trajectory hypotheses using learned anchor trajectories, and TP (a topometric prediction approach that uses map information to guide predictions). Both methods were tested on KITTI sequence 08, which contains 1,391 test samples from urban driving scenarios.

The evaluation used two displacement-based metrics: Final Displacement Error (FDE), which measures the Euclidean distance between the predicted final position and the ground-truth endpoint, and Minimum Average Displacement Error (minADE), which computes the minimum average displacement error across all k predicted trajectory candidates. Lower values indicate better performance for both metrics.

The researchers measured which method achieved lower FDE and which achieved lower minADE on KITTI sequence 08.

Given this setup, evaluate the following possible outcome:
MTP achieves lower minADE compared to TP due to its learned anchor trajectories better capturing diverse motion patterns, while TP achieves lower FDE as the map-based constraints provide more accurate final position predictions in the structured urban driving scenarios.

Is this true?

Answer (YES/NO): YES